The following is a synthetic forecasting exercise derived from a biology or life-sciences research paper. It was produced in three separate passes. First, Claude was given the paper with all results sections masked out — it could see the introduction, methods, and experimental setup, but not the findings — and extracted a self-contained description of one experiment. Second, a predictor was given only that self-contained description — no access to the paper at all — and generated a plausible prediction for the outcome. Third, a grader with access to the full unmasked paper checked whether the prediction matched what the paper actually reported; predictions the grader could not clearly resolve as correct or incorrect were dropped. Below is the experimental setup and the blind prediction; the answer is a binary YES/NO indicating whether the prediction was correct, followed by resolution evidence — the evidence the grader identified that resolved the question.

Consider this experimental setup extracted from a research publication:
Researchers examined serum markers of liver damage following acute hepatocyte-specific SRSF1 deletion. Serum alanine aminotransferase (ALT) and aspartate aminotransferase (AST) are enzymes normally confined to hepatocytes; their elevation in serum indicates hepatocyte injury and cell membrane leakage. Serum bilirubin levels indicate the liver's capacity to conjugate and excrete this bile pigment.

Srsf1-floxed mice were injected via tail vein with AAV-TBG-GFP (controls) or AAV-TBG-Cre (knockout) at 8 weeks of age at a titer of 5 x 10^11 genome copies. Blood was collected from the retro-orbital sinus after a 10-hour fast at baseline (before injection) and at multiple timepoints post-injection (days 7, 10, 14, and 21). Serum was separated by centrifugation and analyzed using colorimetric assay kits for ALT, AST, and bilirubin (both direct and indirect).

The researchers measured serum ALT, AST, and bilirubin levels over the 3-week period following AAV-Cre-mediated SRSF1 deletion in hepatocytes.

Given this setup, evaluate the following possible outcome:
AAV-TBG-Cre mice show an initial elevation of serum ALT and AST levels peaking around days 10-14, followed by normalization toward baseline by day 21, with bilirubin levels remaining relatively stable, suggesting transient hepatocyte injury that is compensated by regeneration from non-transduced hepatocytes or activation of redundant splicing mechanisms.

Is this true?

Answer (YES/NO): NO